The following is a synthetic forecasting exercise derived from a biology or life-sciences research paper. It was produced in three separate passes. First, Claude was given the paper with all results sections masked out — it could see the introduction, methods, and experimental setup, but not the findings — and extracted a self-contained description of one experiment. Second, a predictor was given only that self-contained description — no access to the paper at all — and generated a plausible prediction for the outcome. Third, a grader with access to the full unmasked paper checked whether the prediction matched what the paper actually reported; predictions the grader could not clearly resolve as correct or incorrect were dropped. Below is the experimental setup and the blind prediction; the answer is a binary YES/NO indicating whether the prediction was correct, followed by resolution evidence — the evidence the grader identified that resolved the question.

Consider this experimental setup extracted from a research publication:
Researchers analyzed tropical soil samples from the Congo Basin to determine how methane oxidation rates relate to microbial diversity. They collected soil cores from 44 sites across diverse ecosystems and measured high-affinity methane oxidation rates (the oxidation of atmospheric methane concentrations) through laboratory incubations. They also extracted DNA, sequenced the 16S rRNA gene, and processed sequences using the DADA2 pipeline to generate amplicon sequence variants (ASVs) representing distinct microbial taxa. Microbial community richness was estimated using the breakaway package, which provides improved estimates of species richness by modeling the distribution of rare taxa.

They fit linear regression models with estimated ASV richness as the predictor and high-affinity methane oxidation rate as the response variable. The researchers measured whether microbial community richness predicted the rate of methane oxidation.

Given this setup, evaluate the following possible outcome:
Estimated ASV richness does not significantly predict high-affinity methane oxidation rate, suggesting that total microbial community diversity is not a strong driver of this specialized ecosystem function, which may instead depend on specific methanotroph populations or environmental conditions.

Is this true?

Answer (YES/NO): YES